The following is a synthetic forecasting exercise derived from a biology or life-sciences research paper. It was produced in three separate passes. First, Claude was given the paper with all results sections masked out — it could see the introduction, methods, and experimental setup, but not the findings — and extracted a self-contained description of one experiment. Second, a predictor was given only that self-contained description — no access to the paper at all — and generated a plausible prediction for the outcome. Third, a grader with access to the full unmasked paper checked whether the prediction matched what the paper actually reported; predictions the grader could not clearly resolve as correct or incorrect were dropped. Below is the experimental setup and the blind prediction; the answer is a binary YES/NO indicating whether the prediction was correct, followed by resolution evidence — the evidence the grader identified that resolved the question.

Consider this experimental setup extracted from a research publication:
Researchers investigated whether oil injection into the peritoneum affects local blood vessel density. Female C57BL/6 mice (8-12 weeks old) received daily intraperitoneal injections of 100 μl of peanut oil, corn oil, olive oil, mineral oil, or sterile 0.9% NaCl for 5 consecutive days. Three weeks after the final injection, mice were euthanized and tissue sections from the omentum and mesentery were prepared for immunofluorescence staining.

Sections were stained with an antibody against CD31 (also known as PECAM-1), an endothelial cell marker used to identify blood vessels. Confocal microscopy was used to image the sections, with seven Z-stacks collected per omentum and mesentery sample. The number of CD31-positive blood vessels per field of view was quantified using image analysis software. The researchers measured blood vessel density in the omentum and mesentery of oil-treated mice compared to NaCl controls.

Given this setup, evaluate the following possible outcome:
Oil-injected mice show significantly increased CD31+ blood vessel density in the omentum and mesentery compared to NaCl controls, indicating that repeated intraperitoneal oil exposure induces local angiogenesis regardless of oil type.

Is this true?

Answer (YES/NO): NO